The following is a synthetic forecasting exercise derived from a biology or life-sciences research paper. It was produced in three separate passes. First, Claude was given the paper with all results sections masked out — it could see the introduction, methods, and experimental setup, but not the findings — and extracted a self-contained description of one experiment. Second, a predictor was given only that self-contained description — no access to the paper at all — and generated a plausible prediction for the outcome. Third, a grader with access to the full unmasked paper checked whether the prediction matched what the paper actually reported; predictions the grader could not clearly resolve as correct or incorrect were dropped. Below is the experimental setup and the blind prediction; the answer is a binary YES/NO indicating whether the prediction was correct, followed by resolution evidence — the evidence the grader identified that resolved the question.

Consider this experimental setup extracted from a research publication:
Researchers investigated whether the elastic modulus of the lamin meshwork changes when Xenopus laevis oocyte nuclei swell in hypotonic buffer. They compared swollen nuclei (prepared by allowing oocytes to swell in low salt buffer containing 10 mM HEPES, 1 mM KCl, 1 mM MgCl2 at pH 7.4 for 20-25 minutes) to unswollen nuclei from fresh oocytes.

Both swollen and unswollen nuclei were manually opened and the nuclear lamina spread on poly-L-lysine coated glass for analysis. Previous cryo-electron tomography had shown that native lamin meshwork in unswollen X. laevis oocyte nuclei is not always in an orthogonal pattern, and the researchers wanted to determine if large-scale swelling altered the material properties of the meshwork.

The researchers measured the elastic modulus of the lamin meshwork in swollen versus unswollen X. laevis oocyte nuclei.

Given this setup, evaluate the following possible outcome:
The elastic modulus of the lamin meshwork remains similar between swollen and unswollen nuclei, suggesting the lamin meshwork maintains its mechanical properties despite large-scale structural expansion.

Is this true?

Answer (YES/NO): YES